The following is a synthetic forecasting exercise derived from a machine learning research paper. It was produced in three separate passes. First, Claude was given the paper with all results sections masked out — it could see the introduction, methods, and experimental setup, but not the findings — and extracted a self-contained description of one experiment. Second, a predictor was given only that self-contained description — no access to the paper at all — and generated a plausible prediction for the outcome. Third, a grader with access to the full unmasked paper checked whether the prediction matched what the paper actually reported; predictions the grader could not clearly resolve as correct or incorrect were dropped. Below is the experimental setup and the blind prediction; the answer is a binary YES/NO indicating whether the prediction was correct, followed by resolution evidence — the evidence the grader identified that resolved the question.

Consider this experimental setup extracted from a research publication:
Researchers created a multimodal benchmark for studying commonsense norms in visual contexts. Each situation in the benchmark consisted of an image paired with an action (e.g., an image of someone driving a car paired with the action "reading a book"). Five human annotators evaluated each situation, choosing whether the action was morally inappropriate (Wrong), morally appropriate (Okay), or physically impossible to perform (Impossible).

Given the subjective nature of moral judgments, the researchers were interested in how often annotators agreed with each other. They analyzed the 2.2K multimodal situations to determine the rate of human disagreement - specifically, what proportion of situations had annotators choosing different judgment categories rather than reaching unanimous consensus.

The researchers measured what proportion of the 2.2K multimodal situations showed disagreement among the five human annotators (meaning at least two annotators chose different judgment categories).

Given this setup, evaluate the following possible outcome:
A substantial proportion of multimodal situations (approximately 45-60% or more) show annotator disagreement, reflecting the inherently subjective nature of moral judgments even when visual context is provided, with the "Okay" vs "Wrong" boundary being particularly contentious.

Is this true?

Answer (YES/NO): YES